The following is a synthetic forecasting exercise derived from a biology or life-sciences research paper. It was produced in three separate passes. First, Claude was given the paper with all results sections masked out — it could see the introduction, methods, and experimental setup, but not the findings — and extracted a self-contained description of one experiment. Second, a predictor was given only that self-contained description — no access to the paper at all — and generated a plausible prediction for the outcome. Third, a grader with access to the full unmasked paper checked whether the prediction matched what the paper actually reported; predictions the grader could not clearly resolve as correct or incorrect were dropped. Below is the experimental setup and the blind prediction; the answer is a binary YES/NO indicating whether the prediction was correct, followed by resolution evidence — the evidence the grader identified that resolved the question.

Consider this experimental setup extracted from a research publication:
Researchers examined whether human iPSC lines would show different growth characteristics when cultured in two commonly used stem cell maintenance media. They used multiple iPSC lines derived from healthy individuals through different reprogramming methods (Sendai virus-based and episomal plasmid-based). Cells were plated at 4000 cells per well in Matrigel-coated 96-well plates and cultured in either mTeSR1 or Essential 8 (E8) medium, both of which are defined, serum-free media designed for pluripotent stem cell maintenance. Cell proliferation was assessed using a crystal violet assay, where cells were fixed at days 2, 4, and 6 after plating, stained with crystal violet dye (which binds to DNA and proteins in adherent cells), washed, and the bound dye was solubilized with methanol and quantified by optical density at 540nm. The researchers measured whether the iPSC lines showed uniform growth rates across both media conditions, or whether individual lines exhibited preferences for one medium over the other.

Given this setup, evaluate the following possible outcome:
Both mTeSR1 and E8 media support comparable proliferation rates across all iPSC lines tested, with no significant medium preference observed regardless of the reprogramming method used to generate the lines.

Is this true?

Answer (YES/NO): NO